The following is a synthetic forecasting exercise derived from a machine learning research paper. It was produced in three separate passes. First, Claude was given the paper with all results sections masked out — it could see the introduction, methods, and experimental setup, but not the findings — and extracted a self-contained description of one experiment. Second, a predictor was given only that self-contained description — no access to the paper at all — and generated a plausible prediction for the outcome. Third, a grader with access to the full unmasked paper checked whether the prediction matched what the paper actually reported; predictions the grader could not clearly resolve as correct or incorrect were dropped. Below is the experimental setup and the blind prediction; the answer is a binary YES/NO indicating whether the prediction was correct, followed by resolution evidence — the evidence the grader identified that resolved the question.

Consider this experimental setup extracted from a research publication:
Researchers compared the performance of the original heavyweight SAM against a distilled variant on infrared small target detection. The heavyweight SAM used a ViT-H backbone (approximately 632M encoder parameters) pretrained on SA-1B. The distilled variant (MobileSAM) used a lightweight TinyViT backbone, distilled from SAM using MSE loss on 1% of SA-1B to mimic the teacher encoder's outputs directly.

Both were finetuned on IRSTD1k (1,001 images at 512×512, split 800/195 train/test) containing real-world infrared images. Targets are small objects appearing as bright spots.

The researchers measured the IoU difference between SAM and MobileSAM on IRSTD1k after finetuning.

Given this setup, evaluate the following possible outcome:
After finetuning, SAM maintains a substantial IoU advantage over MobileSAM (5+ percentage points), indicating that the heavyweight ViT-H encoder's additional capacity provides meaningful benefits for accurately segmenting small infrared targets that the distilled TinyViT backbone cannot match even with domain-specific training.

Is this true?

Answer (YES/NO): NO